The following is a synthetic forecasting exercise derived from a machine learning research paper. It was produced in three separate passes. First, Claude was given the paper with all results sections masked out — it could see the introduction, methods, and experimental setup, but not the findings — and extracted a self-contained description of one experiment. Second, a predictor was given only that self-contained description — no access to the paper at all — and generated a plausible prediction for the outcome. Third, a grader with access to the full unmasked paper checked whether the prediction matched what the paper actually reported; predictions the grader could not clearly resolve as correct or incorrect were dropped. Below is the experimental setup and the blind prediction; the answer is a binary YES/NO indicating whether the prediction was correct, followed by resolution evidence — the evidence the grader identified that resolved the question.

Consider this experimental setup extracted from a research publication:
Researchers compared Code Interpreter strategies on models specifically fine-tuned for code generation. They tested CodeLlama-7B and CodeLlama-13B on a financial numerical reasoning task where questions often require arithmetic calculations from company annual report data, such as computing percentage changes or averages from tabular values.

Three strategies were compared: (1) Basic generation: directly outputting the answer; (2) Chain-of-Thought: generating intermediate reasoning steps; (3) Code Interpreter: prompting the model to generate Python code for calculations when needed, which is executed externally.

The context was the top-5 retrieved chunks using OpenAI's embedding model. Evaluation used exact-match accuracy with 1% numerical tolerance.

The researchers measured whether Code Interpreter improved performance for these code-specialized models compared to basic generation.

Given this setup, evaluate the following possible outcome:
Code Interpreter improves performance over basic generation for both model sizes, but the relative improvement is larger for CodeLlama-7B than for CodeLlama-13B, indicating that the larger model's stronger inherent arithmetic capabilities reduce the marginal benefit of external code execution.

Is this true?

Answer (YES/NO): NO